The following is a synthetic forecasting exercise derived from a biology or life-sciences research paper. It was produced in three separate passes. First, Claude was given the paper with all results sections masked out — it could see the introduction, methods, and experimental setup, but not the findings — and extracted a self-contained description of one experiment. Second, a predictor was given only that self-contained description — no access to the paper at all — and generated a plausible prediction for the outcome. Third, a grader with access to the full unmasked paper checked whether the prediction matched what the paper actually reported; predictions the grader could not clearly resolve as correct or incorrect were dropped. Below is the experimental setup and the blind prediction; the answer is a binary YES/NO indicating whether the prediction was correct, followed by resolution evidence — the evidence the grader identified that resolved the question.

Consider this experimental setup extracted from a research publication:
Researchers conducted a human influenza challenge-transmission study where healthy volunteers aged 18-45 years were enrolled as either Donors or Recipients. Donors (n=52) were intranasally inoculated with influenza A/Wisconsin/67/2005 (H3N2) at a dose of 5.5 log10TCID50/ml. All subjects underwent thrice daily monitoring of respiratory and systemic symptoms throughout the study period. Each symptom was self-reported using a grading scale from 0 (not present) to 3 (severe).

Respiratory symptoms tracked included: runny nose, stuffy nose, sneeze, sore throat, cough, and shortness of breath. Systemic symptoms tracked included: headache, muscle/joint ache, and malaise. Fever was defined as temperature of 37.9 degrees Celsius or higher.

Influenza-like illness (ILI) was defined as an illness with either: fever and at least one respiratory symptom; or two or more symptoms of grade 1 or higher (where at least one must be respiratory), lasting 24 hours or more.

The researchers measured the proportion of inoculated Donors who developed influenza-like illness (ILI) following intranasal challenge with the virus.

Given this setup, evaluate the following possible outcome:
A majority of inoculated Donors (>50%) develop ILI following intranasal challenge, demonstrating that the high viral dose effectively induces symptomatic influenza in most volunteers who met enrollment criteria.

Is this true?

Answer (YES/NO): NO